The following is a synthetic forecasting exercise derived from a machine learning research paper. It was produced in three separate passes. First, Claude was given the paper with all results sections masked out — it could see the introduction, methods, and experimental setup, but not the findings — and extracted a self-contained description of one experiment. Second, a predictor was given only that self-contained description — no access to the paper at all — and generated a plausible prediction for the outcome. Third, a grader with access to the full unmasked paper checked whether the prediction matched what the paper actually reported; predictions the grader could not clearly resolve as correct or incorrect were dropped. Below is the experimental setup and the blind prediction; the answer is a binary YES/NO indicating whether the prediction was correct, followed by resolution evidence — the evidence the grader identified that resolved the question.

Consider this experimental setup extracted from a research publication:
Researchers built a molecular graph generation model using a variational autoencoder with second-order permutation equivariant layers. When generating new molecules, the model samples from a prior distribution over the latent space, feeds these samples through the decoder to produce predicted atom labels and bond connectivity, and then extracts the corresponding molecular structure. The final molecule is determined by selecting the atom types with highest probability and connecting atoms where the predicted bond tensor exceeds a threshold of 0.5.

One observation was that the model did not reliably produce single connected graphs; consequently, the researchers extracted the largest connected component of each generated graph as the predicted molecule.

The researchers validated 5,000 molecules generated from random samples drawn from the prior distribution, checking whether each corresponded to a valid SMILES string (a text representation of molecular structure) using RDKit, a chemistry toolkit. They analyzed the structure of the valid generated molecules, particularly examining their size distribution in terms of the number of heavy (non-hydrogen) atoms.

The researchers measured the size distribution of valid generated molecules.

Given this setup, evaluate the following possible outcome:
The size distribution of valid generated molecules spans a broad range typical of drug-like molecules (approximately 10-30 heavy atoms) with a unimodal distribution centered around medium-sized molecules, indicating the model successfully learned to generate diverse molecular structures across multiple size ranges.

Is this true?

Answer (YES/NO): NO